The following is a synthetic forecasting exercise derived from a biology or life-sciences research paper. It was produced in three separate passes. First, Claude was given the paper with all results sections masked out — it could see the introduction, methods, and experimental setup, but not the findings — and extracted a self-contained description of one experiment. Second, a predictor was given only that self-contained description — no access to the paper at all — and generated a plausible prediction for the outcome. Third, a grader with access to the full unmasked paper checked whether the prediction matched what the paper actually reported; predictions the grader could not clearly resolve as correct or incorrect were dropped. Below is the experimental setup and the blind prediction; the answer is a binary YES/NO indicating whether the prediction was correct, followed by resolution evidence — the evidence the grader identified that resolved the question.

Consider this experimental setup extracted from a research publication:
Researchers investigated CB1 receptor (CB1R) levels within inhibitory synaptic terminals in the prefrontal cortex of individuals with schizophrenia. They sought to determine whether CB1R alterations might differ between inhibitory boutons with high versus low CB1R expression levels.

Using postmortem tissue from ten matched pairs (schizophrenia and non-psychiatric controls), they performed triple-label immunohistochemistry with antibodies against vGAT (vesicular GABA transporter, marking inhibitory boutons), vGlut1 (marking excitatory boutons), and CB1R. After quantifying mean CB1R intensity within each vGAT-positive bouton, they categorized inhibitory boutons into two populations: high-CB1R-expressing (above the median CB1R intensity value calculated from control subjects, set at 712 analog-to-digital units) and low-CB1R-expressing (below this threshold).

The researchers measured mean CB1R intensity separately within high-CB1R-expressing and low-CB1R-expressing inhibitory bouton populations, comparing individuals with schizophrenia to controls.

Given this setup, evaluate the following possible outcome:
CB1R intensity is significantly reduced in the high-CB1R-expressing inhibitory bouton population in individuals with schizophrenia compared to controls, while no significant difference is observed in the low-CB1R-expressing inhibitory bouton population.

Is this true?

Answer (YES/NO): YES